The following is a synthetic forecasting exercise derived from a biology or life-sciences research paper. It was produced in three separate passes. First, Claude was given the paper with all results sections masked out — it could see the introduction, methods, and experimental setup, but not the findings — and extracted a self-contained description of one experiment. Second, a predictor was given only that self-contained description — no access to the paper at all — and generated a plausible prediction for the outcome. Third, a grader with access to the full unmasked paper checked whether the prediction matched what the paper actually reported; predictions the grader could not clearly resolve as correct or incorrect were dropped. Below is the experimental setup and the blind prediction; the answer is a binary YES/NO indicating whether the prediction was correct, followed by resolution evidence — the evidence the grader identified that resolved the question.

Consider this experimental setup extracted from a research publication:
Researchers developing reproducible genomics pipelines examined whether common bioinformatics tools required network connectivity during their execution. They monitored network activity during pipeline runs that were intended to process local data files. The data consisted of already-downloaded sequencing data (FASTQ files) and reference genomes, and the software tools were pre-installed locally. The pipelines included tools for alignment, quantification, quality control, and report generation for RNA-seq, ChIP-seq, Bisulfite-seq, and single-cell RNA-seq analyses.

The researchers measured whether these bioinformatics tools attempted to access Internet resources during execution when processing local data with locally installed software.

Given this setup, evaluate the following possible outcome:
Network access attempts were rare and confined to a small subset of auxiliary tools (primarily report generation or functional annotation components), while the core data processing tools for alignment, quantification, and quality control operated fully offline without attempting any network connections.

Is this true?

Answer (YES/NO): NO